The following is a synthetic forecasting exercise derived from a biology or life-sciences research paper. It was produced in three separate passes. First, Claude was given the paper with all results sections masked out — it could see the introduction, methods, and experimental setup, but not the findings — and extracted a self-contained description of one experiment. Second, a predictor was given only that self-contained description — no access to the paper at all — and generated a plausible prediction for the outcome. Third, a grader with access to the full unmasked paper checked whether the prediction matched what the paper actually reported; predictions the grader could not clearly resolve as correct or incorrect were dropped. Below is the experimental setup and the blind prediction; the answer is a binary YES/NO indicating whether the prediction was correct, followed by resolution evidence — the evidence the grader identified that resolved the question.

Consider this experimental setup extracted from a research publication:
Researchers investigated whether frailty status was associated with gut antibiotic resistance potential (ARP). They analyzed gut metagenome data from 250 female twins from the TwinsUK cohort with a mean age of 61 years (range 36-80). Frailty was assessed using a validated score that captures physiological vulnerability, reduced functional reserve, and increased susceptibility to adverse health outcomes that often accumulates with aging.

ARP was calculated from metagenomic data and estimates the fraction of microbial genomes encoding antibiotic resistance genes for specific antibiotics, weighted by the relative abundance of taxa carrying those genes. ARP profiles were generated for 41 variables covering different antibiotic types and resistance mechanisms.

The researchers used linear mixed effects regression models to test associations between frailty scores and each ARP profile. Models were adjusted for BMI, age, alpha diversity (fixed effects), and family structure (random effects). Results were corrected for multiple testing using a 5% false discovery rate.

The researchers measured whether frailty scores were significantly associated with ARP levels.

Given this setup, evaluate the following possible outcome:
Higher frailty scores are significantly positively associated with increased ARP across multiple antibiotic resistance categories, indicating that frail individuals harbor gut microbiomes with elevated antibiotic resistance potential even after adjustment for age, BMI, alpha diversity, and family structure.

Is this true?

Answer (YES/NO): NO